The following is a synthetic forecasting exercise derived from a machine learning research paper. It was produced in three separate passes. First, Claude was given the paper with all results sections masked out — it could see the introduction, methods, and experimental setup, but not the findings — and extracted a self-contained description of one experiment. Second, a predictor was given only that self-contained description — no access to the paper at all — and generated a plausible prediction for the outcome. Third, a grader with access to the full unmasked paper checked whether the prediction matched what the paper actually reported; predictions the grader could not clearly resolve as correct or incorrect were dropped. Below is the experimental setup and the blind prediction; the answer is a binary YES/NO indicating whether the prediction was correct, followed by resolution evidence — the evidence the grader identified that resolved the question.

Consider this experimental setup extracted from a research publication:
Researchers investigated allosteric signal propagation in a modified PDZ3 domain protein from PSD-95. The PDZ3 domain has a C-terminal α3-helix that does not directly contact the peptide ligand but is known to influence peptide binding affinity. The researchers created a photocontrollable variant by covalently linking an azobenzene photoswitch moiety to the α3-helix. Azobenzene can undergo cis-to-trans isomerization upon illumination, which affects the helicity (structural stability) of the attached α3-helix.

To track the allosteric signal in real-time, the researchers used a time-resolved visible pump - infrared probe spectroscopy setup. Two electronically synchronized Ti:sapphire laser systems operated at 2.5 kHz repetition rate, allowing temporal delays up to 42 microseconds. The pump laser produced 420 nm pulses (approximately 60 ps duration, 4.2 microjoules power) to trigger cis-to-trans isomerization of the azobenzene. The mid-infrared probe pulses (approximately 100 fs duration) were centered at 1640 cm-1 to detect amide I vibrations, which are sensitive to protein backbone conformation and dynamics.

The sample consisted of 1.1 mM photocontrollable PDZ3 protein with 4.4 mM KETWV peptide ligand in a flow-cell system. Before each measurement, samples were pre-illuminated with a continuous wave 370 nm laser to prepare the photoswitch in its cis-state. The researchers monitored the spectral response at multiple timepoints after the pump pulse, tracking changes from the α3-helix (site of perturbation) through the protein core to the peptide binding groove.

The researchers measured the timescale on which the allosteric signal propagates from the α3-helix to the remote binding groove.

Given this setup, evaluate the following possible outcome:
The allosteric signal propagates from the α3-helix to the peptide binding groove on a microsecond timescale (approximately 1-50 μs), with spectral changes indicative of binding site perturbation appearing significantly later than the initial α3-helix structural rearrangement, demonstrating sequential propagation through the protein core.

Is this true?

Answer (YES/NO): NO